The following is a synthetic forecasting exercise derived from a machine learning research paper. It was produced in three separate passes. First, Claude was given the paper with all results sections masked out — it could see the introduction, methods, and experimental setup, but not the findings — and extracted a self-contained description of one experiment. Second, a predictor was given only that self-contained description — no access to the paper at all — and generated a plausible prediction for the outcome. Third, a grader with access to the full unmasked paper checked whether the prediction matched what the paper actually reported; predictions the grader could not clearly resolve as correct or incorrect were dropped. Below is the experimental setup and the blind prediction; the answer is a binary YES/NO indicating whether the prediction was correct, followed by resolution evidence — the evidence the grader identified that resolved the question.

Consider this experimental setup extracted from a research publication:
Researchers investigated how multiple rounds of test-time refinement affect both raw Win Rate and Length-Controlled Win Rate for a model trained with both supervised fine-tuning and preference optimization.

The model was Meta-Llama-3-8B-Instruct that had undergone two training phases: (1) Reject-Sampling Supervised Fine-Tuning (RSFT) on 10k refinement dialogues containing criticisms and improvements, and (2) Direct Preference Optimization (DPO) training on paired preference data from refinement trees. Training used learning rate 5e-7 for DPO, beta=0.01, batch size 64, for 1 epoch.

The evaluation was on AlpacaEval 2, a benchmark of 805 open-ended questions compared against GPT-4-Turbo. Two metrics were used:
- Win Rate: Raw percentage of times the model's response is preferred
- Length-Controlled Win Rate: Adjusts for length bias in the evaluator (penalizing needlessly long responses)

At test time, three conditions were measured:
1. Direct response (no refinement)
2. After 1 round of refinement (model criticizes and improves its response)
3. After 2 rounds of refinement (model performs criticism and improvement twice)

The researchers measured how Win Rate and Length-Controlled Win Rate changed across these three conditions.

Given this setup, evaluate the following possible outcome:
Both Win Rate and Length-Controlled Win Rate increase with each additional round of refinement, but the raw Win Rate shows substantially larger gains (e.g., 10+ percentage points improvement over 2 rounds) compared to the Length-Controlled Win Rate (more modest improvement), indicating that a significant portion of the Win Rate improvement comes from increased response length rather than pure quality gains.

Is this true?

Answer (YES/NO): NO